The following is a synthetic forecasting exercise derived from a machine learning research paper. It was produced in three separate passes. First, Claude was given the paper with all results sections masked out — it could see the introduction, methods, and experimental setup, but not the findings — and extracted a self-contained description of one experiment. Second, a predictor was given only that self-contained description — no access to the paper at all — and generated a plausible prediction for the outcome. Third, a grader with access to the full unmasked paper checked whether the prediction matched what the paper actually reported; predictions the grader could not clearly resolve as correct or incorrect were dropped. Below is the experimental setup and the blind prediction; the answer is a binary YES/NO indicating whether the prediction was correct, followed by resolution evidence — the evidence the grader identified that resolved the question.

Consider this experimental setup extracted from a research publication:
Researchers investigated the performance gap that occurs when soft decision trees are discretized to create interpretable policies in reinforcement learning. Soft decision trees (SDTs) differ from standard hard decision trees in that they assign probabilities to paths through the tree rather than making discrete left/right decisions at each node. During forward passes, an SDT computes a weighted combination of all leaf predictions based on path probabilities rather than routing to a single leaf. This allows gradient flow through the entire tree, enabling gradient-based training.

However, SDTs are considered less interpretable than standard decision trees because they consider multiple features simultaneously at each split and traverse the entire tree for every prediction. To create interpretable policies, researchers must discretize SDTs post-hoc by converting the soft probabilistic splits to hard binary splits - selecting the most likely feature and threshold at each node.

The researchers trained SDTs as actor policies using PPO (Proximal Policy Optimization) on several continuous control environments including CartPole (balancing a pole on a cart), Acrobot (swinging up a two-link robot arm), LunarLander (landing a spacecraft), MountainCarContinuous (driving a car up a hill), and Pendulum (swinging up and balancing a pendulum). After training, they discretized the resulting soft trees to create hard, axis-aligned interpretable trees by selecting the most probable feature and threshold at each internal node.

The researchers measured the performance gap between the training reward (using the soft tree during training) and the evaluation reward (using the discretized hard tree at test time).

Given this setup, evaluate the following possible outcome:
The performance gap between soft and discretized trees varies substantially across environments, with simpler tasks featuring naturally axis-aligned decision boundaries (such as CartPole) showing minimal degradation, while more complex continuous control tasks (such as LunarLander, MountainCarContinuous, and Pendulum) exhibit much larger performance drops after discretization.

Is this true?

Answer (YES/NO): NO